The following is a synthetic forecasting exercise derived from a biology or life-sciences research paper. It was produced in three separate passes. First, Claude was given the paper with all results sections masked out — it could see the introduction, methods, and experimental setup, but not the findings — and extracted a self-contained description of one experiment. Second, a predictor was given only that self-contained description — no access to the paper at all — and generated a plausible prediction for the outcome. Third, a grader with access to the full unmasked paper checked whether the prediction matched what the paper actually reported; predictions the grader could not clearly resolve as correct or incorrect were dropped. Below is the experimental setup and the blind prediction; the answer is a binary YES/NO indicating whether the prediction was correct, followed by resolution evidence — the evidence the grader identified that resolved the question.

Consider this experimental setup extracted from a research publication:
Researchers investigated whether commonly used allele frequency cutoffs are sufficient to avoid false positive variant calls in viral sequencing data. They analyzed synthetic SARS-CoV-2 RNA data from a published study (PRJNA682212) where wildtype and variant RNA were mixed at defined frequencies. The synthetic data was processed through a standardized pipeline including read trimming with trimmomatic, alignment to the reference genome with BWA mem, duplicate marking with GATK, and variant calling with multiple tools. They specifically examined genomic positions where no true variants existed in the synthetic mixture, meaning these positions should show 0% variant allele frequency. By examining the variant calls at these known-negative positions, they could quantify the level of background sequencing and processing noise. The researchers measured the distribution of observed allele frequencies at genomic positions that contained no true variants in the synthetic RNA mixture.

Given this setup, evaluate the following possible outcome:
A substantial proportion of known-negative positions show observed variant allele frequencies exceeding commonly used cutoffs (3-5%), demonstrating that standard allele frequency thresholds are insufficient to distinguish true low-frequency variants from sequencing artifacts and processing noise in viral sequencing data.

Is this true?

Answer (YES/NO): NO